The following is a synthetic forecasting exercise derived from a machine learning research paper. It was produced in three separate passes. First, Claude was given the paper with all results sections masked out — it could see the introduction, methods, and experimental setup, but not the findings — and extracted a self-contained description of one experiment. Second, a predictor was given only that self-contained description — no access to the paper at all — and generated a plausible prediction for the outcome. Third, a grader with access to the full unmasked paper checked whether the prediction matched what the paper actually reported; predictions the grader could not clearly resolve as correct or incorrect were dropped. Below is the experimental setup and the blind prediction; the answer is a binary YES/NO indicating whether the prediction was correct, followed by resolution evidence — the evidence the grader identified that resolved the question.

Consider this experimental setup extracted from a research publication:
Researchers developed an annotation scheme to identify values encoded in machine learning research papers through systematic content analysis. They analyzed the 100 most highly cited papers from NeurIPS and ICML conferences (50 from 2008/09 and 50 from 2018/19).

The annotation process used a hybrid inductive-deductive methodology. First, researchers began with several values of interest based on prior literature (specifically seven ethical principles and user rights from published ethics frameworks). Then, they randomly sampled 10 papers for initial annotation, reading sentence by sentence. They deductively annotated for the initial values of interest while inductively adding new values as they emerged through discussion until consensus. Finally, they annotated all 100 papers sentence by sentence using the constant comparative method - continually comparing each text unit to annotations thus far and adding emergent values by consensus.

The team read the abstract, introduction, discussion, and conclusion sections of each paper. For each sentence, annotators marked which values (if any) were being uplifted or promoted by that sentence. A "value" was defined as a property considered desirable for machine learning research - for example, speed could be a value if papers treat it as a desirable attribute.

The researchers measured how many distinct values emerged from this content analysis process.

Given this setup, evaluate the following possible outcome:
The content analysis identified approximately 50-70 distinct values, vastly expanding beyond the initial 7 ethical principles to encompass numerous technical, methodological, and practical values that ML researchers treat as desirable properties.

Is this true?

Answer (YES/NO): YES